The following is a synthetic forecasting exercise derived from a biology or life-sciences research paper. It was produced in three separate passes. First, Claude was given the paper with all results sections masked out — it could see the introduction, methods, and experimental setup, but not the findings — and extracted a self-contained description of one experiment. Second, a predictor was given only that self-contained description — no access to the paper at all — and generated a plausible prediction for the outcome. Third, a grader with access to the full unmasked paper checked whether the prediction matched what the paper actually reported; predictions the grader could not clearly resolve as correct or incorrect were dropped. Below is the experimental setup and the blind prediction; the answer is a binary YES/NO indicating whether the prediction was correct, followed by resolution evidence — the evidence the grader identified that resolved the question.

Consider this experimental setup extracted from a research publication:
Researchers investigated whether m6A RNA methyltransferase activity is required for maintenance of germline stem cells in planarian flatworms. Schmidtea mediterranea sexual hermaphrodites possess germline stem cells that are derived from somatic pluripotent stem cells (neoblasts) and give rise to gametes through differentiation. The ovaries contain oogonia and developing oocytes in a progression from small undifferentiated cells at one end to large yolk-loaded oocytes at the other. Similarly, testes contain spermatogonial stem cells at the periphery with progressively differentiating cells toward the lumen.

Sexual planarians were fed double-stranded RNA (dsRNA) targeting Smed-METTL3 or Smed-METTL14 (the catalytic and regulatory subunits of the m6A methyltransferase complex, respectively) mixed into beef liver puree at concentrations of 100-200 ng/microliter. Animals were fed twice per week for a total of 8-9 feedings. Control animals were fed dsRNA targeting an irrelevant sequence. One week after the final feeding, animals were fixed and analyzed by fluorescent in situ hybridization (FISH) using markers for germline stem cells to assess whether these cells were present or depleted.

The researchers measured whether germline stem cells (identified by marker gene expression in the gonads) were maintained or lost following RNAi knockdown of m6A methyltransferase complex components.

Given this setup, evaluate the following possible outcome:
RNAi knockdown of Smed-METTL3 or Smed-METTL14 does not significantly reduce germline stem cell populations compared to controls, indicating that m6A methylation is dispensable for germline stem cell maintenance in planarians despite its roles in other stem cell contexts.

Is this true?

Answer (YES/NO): YES